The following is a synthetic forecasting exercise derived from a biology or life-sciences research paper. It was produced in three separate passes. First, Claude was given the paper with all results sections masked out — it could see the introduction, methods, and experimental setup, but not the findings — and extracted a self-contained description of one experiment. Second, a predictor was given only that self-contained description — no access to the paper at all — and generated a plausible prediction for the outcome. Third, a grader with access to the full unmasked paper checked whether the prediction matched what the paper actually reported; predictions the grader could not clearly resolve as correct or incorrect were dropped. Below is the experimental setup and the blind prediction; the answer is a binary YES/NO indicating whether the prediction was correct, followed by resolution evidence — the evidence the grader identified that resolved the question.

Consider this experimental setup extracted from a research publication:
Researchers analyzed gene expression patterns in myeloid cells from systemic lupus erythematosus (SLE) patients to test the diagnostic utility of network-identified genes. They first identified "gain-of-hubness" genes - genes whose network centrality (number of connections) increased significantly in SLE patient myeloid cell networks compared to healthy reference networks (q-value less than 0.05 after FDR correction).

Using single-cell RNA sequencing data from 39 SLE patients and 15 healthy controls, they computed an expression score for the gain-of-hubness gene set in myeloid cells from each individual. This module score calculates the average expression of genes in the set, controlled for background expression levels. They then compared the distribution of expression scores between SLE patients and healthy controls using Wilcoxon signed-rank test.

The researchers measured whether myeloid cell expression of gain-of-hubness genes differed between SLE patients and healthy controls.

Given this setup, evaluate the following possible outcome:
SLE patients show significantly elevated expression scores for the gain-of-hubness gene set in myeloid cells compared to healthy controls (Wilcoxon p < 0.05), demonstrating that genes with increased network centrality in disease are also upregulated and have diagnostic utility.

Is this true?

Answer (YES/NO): YES